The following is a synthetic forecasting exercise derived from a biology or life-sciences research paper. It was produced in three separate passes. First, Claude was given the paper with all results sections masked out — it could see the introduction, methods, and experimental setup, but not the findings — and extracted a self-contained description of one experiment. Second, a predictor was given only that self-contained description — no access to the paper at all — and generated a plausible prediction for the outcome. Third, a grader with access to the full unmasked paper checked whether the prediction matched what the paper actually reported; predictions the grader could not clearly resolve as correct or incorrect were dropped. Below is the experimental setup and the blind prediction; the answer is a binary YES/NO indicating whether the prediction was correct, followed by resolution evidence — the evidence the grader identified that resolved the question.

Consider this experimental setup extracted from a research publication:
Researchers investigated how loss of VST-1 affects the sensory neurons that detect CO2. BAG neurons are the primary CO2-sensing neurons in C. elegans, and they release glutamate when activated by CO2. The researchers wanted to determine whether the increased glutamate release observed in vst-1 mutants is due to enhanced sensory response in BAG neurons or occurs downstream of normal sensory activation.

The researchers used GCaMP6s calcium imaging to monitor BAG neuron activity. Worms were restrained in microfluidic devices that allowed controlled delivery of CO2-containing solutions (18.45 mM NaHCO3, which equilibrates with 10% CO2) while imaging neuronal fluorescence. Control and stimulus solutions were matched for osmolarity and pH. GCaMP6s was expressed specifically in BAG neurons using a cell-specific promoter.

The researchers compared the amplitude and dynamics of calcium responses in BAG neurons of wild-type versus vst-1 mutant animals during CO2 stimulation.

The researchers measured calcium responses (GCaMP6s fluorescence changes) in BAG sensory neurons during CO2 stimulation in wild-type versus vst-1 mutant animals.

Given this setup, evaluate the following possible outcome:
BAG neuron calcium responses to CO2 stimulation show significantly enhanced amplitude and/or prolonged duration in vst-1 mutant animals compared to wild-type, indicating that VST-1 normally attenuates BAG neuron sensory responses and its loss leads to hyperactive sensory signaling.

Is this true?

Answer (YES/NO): NO